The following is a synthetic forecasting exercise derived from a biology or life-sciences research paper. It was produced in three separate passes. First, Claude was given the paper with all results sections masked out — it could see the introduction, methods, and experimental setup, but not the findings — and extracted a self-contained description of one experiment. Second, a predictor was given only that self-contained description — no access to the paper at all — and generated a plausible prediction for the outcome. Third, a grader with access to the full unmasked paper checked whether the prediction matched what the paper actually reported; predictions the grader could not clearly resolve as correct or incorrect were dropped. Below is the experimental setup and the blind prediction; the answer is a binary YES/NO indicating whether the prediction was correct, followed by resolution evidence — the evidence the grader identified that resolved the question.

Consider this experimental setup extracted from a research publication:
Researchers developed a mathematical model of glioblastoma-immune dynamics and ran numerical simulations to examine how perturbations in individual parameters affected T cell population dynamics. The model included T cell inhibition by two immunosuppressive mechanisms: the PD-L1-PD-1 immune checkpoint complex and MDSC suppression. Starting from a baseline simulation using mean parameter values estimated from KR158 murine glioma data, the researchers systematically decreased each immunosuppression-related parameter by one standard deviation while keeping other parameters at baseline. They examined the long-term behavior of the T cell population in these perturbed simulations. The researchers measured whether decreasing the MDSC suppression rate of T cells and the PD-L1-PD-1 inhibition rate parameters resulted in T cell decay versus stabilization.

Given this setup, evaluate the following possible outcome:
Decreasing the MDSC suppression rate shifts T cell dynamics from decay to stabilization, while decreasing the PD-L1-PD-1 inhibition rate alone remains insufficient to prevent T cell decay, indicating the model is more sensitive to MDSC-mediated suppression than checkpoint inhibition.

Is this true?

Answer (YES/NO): NO